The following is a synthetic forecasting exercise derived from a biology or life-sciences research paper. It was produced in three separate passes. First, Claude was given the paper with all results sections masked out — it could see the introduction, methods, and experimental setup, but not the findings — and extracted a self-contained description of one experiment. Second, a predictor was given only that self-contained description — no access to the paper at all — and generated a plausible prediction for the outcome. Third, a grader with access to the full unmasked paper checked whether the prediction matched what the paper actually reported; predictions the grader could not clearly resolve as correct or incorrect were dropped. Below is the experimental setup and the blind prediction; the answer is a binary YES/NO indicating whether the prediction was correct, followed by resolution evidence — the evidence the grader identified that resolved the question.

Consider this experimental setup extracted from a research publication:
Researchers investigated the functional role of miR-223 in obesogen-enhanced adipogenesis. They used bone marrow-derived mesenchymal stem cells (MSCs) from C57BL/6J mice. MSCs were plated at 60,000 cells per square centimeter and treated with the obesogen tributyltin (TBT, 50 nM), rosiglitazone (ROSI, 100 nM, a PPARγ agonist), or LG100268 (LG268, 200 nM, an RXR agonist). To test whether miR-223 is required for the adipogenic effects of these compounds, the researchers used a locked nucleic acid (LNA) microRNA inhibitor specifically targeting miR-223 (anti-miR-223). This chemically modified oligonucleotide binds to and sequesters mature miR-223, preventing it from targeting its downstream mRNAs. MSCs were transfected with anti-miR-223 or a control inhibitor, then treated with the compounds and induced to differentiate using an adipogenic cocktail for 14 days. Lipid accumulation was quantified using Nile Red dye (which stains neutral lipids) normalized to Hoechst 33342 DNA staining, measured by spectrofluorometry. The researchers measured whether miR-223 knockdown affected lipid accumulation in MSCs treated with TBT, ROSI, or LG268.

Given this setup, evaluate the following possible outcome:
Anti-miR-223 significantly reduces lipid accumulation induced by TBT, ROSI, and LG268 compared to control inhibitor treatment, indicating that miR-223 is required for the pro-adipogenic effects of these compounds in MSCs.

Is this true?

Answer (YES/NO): NO